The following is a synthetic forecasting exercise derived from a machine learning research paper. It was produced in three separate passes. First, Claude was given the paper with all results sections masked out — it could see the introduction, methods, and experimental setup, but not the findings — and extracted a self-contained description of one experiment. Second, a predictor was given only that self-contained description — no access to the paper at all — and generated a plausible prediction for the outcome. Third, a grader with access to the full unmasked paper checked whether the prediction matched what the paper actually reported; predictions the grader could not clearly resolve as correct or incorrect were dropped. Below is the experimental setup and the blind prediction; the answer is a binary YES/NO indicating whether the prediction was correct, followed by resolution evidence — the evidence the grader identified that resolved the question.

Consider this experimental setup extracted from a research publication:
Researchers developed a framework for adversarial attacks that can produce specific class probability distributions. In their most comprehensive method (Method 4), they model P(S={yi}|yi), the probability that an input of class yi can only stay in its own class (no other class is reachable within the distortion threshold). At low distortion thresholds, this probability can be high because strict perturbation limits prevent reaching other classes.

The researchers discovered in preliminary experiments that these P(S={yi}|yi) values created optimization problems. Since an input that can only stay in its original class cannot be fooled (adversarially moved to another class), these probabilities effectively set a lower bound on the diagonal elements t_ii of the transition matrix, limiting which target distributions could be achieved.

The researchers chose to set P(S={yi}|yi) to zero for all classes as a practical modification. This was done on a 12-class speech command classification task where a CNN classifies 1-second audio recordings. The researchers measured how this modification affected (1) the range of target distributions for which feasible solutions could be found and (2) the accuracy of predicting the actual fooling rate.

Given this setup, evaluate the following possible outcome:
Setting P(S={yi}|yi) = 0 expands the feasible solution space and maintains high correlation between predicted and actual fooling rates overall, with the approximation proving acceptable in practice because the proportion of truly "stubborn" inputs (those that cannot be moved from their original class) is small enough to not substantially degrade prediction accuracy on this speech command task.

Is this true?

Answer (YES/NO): NO